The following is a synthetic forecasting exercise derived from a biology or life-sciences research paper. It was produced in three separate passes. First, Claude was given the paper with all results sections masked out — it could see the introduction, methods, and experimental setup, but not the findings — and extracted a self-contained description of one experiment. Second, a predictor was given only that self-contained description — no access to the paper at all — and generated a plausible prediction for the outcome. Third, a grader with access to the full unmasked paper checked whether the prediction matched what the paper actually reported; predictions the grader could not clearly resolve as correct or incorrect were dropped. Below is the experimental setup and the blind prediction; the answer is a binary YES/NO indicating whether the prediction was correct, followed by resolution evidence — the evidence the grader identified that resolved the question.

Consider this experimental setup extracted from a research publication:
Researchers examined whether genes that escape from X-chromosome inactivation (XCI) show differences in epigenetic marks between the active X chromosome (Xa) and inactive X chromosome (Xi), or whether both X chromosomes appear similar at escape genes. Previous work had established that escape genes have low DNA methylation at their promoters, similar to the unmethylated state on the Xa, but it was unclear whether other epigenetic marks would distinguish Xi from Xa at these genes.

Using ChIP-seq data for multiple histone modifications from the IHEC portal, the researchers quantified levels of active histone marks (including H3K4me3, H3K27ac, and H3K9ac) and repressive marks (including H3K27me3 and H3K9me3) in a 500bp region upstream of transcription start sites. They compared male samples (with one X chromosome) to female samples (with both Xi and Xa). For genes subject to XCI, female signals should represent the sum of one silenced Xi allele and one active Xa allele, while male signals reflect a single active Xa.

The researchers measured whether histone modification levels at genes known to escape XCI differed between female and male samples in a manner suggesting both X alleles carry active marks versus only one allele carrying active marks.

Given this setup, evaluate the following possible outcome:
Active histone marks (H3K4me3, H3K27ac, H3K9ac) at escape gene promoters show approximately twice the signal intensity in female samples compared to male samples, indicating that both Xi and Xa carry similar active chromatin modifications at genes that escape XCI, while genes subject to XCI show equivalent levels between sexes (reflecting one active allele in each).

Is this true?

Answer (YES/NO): NO